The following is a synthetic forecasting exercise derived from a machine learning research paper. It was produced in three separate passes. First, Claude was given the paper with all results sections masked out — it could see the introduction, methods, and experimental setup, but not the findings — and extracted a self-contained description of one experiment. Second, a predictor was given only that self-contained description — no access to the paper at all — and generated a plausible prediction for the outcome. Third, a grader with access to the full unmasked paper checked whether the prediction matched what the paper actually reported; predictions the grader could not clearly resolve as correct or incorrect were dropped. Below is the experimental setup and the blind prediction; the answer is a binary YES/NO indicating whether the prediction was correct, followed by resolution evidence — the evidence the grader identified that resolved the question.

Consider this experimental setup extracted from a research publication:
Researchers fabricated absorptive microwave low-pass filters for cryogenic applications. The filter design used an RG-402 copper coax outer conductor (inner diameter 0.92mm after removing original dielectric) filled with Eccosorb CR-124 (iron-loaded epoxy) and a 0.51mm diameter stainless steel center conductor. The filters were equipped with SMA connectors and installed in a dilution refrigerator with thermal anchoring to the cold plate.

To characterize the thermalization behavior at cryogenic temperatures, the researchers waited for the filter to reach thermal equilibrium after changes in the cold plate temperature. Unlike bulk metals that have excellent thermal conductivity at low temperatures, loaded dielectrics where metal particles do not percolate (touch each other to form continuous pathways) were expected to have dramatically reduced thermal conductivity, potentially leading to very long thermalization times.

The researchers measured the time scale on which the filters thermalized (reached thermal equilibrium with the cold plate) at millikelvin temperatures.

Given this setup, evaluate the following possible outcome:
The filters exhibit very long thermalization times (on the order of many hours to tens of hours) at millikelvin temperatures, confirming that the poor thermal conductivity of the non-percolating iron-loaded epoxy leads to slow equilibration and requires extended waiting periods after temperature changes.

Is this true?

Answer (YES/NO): NO